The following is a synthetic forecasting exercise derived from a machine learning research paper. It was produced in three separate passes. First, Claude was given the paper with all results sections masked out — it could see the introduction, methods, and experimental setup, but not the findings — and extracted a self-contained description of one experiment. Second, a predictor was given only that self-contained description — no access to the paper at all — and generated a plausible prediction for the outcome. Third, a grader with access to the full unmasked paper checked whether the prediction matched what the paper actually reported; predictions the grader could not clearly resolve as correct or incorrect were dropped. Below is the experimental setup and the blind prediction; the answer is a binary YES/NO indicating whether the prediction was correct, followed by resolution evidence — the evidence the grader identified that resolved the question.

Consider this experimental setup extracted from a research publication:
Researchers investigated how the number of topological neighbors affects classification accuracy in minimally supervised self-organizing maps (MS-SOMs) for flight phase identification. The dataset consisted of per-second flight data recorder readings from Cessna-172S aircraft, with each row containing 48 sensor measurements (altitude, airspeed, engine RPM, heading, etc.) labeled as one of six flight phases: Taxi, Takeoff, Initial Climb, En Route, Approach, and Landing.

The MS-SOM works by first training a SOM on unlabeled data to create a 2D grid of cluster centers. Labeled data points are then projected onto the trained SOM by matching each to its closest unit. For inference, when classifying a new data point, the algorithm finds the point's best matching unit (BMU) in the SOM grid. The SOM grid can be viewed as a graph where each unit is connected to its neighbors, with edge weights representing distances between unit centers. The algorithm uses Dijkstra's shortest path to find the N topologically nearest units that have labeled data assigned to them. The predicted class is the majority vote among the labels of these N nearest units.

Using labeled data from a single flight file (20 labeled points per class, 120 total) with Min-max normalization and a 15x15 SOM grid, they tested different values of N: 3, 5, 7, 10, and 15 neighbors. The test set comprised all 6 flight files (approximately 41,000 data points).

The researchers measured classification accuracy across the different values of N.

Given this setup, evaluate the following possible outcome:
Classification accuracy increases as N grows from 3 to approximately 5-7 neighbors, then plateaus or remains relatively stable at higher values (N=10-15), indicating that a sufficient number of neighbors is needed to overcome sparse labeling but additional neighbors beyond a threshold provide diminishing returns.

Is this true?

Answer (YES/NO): NO